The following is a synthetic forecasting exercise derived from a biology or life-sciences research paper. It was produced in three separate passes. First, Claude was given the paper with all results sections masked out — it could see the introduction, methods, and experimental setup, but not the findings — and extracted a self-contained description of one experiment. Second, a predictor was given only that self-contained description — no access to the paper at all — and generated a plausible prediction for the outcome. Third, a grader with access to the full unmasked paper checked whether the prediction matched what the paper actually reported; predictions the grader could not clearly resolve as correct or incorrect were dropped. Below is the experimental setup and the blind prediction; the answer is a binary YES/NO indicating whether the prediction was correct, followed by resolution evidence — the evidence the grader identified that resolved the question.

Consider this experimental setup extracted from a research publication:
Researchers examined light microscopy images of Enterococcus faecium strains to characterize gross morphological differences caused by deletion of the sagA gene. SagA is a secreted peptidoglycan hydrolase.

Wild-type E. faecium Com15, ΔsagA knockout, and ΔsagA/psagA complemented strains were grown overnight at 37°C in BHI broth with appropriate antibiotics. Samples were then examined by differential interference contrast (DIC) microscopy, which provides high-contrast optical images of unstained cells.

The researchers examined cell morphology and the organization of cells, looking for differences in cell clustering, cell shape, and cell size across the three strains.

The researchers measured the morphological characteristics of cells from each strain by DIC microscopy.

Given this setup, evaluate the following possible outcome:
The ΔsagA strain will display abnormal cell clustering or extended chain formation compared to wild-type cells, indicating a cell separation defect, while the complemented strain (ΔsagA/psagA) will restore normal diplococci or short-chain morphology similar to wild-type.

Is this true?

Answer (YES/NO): YES